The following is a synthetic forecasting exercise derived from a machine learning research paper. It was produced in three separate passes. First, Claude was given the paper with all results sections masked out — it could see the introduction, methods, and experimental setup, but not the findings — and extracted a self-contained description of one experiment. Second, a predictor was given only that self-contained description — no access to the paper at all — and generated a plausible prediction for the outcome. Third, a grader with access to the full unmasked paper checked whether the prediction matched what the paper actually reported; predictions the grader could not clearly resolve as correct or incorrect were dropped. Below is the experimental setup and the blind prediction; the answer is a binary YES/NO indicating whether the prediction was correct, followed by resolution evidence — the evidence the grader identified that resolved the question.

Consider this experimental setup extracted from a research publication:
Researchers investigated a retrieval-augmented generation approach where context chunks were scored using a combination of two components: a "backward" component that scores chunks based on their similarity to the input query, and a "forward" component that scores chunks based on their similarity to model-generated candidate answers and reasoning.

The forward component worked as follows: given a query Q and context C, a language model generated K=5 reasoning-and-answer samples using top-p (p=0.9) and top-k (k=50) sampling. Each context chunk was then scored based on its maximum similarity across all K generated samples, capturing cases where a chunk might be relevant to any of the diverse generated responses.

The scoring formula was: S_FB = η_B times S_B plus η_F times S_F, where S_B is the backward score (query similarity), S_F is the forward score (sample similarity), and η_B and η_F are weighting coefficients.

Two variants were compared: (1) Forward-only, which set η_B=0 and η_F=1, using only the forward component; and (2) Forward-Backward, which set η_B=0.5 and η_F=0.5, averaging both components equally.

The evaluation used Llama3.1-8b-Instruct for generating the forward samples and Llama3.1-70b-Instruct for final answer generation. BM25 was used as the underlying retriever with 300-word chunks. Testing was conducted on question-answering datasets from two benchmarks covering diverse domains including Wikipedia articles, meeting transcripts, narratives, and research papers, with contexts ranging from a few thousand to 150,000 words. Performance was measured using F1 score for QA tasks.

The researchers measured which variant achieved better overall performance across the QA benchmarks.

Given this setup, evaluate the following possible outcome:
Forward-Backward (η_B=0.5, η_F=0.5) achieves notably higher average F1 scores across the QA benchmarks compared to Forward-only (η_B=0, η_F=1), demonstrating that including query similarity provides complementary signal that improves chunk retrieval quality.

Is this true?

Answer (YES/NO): NO